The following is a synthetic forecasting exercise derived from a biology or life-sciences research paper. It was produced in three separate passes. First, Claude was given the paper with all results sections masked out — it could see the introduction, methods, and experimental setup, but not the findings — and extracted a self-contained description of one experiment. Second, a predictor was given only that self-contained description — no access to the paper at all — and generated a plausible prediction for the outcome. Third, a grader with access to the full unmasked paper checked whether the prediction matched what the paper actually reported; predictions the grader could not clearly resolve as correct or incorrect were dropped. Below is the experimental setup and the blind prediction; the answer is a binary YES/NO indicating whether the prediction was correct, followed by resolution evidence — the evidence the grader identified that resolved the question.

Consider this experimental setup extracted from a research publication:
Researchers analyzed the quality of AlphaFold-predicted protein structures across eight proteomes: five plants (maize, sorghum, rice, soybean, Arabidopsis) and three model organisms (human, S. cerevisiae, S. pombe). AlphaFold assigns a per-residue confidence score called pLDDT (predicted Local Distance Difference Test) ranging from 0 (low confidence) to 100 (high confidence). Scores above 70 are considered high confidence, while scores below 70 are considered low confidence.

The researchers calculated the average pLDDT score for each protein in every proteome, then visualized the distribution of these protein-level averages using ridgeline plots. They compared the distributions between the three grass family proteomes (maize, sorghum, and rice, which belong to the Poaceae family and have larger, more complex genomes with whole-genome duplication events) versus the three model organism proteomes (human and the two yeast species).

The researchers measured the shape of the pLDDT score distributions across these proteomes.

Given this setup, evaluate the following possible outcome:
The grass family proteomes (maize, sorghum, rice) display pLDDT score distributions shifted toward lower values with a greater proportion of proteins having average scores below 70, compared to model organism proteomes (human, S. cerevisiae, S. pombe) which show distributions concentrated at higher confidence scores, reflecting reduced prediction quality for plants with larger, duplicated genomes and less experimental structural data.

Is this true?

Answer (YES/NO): YES